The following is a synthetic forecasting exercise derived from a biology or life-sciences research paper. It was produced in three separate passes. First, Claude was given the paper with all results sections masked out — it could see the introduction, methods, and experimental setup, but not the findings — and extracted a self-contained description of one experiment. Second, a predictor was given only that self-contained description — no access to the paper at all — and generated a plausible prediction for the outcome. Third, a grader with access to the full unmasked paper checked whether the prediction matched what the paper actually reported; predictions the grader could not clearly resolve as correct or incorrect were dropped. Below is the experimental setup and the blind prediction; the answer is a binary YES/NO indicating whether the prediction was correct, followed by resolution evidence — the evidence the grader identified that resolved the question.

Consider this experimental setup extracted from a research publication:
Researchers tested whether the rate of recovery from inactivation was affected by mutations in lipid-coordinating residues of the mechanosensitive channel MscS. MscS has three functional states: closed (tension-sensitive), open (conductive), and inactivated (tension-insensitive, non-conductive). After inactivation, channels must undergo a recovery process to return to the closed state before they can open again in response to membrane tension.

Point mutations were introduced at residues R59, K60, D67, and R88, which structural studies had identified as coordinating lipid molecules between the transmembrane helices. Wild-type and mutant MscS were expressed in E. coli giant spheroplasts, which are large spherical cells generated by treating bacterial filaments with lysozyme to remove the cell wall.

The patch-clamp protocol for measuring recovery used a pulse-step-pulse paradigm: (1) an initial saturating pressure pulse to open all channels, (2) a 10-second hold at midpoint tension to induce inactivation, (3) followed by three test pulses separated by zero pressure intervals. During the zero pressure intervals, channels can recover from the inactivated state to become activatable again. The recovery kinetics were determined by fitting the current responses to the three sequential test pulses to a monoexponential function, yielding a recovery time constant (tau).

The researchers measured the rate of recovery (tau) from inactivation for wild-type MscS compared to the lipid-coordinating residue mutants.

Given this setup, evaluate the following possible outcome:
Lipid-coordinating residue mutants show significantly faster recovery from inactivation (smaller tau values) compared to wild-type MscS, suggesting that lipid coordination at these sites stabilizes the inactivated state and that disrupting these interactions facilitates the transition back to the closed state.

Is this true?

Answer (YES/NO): NO